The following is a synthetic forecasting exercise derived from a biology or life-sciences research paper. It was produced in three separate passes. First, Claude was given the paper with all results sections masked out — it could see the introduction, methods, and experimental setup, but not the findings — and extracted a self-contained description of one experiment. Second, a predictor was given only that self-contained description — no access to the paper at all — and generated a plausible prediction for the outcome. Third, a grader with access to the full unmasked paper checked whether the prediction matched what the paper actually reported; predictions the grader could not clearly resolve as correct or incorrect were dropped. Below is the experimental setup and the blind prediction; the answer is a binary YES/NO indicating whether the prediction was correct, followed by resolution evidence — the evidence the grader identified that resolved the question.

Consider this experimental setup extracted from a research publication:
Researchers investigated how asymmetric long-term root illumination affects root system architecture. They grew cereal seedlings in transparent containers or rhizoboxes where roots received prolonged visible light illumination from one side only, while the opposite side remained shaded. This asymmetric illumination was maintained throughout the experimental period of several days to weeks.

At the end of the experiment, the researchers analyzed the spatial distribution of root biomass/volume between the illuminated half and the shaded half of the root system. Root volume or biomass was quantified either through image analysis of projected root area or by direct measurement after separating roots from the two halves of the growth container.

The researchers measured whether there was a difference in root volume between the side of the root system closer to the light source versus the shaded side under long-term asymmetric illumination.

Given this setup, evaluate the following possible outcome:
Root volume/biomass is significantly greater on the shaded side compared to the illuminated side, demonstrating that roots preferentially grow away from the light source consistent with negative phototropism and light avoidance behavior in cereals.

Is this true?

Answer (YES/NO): YES